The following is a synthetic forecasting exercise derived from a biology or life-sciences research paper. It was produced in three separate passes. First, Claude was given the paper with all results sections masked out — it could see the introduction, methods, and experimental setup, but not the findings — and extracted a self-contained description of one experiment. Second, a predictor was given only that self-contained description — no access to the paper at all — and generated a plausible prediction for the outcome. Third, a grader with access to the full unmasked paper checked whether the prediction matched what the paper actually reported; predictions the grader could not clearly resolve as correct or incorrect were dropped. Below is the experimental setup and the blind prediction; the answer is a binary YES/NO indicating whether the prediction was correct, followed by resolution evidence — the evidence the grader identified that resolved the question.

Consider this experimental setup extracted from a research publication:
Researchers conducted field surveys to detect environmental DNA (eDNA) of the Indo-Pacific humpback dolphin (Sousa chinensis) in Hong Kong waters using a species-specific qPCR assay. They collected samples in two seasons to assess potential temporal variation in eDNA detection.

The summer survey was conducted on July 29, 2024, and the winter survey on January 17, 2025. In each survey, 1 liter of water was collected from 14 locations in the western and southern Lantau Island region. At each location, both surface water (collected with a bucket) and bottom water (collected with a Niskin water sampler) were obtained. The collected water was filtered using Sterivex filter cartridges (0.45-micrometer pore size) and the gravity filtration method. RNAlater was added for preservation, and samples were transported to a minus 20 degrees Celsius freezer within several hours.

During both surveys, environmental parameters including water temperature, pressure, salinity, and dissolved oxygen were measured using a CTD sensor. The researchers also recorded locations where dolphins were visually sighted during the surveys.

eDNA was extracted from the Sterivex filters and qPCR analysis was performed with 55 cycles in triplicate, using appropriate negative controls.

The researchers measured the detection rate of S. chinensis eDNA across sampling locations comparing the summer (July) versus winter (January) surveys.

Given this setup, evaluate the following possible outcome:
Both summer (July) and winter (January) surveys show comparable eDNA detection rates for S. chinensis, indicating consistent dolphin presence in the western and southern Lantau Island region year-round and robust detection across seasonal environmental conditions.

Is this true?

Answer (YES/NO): NO